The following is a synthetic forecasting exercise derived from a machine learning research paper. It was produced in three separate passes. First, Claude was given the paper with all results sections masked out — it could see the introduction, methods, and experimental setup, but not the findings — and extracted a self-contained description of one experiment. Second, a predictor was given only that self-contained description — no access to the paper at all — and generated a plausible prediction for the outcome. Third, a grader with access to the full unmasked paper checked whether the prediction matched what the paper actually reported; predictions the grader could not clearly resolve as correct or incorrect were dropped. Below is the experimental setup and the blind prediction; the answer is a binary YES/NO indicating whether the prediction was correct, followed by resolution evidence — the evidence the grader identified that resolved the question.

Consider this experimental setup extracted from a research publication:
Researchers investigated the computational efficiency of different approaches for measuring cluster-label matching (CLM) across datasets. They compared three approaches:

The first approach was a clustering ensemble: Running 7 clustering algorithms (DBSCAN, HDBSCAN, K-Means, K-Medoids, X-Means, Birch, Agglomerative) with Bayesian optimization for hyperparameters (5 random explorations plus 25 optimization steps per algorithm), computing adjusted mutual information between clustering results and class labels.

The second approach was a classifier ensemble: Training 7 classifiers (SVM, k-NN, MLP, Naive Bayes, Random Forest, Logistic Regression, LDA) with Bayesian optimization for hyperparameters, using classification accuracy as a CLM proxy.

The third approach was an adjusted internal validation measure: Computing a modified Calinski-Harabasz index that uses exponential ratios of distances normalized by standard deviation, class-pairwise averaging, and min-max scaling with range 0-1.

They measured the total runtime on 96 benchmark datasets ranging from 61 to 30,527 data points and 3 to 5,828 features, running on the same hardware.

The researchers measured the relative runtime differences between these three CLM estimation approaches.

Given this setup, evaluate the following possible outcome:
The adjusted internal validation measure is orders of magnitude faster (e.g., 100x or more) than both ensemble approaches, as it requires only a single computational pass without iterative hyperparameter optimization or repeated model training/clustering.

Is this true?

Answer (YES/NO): YES